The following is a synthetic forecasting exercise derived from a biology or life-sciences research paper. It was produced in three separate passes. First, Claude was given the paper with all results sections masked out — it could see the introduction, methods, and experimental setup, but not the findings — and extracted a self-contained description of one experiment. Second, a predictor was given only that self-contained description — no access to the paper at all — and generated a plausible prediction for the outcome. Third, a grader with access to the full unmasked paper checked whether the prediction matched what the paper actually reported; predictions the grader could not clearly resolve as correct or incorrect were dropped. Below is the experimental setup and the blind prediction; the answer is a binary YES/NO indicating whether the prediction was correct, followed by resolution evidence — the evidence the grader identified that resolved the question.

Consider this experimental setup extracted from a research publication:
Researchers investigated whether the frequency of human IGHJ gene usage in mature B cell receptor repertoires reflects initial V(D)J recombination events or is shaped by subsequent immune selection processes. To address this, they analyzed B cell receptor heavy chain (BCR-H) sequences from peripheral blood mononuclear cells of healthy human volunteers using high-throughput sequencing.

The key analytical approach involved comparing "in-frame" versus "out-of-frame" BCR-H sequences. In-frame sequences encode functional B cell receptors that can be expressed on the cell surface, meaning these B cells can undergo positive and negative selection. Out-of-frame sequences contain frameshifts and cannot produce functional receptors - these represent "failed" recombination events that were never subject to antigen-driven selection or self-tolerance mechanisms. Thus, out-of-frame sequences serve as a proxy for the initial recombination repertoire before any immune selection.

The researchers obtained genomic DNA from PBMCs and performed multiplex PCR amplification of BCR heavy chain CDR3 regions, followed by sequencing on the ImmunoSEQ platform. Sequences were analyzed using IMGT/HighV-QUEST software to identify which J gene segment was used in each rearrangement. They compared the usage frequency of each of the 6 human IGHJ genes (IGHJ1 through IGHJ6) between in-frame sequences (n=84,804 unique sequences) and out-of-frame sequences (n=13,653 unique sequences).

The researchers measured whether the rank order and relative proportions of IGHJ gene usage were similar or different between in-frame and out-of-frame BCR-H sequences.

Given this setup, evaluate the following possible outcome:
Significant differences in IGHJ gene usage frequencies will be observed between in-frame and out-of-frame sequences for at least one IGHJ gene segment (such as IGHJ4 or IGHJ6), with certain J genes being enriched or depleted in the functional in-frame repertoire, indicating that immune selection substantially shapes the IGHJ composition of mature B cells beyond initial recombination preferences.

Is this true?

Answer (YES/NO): NO